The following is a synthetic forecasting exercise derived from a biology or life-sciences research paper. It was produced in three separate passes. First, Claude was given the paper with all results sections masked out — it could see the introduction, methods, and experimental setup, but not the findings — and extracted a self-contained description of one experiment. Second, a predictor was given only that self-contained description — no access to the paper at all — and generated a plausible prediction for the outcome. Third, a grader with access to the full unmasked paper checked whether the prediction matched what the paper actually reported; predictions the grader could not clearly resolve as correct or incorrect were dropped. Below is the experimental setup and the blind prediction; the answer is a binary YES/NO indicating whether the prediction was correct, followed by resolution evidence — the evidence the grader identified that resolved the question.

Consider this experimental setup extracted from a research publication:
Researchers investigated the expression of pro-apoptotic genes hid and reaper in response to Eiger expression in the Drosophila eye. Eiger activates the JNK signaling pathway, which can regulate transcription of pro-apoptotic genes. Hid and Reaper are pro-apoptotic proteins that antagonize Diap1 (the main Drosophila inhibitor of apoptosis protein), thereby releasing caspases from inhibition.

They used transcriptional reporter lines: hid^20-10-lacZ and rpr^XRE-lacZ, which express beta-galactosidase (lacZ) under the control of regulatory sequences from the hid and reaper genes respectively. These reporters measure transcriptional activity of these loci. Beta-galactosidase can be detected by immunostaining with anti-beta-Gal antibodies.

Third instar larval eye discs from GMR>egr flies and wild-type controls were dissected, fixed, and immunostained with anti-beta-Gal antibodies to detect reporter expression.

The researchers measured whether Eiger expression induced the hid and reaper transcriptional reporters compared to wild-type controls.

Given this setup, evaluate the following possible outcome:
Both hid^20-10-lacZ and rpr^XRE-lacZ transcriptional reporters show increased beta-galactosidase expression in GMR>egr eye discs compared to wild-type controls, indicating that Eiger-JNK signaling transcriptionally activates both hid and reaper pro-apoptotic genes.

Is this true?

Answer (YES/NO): NO